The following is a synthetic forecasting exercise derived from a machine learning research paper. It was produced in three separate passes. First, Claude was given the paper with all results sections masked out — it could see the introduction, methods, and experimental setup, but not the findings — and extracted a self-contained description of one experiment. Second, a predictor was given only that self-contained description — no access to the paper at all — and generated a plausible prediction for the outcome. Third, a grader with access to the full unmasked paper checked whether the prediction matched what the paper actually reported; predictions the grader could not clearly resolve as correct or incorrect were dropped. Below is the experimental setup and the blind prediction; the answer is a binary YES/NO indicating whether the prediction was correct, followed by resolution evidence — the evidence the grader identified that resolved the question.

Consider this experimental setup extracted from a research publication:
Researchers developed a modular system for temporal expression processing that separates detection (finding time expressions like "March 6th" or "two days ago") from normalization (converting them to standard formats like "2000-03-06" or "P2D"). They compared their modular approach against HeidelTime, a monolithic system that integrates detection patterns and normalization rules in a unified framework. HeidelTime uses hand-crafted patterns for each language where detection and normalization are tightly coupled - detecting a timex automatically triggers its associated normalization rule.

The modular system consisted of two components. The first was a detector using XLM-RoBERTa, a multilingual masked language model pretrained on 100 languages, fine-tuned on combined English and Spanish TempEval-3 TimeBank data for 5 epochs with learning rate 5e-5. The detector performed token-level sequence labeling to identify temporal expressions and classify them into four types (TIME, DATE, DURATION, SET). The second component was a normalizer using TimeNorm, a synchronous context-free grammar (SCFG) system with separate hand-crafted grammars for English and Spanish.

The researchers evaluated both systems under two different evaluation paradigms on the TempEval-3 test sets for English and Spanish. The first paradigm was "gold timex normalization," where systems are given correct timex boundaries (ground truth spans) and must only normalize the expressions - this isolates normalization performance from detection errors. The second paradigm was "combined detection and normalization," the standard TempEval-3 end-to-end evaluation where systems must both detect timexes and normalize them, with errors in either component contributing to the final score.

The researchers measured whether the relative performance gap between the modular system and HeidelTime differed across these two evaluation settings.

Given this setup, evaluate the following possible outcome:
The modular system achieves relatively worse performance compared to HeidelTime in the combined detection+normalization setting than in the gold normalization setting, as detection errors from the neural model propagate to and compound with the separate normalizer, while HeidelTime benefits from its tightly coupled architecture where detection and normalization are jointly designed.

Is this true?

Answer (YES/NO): NO